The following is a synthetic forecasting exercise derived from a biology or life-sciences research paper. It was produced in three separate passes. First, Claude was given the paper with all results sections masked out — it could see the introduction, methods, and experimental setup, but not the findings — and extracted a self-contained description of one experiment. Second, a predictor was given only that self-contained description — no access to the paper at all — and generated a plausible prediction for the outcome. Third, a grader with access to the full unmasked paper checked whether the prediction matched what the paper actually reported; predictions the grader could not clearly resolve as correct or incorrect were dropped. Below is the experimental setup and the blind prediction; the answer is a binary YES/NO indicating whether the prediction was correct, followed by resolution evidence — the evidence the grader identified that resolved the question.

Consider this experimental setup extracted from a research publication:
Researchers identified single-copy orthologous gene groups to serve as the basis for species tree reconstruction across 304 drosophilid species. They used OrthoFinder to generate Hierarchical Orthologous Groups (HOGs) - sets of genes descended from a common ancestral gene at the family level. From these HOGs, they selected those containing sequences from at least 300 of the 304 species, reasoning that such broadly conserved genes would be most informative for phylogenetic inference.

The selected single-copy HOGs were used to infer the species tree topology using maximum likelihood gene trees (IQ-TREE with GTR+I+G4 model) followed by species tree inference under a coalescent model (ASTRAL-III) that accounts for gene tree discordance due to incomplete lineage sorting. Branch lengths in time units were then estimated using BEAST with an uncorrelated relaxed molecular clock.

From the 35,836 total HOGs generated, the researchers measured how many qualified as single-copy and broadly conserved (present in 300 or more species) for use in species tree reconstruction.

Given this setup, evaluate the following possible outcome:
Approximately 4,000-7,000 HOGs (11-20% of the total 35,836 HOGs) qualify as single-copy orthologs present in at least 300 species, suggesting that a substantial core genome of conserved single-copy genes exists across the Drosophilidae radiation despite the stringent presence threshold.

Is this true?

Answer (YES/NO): NO